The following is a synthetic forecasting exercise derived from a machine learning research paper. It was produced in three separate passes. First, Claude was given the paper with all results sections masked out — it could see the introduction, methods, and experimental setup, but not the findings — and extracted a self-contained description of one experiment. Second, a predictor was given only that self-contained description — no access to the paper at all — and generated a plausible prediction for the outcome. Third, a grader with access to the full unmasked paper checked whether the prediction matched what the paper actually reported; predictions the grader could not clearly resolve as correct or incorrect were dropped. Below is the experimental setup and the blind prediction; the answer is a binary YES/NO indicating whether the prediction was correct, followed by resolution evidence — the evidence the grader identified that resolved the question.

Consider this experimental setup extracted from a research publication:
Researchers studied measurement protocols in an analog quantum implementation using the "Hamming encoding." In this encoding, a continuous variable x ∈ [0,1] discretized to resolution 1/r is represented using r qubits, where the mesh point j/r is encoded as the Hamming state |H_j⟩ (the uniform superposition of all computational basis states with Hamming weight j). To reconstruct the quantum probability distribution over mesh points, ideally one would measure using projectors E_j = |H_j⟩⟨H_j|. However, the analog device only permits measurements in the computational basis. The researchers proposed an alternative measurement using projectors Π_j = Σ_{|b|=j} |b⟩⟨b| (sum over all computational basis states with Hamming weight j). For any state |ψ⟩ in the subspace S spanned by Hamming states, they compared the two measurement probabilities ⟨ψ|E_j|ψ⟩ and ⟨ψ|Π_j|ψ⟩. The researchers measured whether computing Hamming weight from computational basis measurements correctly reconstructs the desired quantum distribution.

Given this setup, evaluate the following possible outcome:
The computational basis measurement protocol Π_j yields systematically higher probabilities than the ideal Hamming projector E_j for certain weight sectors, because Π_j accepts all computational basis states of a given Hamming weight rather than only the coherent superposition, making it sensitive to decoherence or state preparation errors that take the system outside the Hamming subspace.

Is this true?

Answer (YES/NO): NO